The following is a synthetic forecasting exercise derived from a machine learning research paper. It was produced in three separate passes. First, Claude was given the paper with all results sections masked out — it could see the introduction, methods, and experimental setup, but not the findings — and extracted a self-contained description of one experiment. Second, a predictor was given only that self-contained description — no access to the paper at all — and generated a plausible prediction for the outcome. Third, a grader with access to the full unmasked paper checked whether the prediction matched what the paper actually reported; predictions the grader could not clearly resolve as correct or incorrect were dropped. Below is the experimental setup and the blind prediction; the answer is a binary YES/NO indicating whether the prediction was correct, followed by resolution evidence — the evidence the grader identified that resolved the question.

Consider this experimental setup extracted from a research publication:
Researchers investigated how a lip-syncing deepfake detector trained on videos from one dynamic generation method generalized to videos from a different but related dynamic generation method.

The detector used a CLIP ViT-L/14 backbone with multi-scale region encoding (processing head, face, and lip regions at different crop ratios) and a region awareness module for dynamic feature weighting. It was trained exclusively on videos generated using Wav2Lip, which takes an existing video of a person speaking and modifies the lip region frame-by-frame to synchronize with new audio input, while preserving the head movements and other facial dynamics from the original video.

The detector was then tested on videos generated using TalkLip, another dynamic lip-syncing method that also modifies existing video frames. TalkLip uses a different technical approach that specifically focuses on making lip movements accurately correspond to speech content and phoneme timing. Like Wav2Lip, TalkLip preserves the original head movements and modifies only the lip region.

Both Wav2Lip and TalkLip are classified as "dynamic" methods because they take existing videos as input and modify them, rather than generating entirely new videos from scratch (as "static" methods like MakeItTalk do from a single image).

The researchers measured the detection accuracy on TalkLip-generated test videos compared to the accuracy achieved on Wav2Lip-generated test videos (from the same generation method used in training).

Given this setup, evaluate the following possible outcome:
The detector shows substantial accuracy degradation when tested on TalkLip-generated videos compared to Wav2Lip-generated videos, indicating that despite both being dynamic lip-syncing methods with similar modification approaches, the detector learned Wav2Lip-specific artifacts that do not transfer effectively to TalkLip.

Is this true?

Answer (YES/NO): YES